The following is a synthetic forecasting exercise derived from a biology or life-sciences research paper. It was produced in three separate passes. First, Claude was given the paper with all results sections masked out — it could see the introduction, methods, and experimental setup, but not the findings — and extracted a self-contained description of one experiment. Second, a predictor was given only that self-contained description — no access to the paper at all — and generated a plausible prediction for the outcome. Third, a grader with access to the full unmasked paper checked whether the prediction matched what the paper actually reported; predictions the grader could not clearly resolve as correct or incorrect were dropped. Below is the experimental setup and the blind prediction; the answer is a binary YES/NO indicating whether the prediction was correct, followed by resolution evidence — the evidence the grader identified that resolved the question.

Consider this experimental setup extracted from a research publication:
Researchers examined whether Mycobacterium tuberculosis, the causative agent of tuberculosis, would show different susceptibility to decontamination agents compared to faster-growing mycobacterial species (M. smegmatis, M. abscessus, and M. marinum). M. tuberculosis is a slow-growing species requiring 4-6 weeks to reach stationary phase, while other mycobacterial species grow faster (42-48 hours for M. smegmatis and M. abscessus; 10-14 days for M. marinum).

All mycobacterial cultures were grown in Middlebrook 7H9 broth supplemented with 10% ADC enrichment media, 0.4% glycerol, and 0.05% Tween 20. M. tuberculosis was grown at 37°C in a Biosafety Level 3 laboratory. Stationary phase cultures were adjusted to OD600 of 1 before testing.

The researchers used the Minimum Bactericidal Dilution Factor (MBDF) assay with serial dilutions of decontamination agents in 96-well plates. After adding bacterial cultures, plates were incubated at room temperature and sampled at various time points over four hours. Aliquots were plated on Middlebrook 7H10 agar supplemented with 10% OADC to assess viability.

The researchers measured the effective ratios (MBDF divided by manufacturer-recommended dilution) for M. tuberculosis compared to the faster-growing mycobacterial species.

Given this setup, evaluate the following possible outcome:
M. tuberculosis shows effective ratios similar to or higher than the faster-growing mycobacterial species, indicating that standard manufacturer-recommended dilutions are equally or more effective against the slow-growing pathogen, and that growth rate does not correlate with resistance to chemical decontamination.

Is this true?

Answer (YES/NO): NO